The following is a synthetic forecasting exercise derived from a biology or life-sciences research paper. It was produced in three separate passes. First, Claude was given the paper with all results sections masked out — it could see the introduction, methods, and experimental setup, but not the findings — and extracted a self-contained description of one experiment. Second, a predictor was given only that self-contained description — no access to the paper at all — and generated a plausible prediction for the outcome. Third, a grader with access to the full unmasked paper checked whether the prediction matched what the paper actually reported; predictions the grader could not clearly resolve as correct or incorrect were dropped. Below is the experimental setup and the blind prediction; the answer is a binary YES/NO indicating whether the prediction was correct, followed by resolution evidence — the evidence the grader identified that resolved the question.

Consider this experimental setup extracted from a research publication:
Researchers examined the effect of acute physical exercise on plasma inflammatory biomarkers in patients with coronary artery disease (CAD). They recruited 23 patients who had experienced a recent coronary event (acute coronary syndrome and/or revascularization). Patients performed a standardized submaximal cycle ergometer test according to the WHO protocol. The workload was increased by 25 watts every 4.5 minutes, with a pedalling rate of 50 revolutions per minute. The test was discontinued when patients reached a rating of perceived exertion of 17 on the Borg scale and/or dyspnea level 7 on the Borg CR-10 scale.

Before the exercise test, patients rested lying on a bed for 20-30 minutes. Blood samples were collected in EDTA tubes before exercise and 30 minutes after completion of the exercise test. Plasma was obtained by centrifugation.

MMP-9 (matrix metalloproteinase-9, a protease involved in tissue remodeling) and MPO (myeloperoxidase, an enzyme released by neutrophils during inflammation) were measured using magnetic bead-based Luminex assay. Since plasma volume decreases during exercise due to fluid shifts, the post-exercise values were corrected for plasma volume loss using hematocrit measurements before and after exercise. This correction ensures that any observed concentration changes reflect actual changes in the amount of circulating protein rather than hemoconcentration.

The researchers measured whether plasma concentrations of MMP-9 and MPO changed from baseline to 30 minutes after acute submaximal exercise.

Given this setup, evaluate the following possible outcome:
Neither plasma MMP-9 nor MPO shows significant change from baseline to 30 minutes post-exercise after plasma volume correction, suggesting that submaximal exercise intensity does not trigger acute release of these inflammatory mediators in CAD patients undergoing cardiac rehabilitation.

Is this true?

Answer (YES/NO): YES